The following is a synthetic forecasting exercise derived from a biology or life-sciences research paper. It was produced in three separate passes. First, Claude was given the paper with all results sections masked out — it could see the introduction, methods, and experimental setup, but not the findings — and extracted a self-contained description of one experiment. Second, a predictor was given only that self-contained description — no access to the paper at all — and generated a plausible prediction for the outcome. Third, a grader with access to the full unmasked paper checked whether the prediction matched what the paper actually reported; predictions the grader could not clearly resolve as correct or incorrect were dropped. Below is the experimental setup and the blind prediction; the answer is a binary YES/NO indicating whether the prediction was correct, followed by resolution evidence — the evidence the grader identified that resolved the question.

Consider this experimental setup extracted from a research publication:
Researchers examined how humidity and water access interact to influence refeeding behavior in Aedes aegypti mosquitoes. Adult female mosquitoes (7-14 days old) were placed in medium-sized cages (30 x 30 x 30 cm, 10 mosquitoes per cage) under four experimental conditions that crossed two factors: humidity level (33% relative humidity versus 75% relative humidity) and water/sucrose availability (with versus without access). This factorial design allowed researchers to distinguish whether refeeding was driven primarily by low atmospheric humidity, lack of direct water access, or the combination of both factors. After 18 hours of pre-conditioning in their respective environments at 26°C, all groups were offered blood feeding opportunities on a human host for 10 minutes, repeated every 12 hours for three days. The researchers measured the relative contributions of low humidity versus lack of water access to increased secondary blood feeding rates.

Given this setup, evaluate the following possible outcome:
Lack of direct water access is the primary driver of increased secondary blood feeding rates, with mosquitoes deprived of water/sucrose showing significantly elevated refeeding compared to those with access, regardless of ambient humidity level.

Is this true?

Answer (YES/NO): YES